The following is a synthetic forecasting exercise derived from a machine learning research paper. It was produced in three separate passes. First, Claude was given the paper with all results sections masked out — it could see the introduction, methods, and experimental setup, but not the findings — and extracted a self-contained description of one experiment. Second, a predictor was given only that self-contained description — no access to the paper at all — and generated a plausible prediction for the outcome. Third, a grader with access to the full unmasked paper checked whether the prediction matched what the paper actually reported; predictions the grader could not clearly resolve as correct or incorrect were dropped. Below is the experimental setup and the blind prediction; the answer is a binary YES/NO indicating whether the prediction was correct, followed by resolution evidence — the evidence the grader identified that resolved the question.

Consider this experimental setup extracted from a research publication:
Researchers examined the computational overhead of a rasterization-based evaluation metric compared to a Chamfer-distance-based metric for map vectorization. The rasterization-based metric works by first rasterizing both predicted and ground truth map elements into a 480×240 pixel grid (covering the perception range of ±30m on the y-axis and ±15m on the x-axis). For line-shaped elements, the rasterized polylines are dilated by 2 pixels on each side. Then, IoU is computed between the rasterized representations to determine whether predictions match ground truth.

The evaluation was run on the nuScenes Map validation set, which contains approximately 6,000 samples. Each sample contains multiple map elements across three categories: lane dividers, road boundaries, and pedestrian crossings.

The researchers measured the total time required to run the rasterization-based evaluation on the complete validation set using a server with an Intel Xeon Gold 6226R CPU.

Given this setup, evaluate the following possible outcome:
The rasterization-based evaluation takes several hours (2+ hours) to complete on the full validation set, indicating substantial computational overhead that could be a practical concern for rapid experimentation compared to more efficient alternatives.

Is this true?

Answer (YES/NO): NO